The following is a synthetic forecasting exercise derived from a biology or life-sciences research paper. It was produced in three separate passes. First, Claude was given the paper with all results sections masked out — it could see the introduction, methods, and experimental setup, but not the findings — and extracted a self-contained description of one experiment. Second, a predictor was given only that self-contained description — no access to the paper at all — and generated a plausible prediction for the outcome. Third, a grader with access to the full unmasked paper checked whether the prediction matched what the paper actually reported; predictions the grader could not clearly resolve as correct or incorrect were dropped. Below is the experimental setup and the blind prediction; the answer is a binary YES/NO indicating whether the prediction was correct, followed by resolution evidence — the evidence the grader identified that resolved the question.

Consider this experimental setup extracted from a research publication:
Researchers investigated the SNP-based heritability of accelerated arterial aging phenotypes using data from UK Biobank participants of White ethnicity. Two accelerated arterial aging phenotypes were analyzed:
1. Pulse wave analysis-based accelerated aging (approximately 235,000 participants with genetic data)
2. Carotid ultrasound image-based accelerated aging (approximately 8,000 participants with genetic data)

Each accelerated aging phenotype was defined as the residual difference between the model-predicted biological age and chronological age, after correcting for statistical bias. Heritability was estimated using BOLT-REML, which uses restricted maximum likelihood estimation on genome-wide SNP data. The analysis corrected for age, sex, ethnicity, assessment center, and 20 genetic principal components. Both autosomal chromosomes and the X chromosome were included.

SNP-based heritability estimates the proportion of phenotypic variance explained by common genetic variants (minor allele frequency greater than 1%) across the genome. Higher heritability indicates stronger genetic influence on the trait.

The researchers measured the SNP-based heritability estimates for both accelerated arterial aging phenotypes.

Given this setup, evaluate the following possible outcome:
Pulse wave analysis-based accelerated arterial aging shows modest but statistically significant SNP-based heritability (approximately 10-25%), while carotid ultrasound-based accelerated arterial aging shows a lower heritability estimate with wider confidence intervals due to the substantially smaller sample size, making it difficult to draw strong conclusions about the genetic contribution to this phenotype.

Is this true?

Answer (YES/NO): NO